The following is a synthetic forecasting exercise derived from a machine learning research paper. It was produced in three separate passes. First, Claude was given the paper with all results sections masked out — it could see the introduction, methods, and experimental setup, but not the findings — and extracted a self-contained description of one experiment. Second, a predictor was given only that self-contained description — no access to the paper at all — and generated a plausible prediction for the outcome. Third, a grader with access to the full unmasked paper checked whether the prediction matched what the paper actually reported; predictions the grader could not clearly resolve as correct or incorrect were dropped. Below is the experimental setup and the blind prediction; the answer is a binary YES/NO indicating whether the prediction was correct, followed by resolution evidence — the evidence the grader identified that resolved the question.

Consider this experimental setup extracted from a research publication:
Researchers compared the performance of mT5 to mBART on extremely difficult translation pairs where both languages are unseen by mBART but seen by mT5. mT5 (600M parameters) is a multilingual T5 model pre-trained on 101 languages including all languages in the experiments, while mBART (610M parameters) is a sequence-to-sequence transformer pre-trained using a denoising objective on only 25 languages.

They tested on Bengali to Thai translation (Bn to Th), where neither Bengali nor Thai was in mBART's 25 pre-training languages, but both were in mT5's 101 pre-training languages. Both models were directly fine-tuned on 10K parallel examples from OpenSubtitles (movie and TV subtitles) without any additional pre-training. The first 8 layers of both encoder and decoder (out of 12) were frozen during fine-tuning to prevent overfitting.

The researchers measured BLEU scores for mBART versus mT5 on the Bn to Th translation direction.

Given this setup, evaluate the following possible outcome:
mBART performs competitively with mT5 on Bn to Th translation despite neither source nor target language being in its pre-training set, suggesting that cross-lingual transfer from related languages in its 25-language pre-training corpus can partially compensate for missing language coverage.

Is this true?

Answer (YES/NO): NO